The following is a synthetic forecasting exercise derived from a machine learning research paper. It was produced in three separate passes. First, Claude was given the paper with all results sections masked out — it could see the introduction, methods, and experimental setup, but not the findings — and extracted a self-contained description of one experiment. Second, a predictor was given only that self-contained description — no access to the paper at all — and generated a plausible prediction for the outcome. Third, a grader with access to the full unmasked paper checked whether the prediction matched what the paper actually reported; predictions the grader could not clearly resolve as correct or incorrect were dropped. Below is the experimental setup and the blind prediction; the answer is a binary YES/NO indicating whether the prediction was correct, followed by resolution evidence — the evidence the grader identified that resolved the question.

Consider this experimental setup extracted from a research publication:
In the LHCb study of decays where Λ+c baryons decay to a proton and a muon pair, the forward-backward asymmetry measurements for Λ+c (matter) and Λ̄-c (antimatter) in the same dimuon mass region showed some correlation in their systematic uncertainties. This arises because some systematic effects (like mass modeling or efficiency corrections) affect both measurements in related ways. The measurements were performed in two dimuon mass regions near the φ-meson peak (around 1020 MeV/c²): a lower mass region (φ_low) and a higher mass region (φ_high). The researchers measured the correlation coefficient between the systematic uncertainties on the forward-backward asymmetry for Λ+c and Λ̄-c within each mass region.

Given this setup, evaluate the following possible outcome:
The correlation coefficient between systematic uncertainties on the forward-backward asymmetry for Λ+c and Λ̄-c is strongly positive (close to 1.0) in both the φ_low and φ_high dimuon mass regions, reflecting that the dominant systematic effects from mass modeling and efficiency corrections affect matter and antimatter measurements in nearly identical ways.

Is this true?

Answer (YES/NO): NO